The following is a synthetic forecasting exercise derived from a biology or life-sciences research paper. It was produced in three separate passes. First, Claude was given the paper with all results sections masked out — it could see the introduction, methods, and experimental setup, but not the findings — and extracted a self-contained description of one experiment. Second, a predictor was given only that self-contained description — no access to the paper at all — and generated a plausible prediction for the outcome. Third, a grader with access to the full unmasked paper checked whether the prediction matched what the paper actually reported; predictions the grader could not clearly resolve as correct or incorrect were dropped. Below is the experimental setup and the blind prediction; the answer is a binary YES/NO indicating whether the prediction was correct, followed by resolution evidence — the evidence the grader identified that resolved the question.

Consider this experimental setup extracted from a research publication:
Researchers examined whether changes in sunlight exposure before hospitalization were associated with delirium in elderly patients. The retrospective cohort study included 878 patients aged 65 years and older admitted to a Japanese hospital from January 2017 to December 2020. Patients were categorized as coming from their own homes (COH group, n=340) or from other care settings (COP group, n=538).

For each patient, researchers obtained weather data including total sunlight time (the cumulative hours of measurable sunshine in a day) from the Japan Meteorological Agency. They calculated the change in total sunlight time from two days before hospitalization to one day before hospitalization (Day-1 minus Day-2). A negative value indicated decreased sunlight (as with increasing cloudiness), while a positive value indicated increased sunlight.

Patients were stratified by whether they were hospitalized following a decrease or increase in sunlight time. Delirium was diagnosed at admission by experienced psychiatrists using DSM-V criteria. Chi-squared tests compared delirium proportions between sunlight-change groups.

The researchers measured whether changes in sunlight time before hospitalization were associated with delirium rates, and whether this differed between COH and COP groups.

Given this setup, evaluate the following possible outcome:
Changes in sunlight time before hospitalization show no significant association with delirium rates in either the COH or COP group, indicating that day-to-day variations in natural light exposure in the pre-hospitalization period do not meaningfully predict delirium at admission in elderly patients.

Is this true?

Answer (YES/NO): NO